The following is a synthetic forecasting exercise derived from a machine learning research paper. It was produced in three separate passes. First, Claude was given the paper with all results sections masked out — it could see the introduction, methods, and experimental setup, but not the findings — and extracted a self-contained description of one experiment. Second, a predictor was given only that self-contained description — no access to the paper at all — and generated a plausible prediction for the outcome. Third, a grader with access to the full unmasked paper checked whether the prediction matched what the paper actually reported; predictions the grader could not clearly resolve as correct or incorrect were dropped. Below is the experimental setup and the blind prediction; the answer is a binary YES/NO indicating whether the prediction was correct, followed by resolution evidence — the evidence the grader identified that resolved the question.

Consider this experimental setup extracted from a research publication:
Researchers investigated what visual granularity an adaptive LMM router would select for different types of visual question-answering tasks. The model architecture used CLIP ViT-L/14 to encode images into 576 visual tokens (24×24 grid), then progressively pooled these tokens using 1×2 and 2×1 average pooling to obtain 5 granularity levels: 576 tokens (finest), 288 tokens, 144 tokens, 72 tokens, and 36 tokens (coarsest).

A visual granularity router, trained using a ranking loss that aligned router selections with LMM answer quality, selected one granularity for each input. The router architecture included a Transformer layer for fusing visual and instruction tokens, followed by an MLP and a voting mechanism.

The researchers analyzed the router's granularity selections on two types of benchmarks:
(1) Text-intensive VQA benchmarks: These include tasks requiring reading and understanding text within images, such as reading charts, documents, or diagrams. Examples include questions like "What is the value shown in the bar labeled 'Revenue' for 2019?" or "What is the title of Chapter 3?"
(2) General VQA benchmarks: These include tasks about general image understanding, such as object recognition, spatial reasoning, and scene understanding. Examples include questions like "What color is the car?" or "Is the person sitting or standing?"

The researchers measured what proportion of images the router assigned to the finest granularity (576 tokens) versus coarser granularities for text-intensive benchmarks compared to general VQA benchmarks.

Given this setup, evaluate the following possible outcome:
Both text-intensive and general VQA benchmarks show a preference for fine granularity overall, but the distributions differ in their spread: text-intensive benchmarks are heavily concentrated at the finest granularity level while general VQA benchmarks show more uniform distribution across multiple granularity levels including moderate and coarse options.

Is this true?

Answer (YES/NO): NO